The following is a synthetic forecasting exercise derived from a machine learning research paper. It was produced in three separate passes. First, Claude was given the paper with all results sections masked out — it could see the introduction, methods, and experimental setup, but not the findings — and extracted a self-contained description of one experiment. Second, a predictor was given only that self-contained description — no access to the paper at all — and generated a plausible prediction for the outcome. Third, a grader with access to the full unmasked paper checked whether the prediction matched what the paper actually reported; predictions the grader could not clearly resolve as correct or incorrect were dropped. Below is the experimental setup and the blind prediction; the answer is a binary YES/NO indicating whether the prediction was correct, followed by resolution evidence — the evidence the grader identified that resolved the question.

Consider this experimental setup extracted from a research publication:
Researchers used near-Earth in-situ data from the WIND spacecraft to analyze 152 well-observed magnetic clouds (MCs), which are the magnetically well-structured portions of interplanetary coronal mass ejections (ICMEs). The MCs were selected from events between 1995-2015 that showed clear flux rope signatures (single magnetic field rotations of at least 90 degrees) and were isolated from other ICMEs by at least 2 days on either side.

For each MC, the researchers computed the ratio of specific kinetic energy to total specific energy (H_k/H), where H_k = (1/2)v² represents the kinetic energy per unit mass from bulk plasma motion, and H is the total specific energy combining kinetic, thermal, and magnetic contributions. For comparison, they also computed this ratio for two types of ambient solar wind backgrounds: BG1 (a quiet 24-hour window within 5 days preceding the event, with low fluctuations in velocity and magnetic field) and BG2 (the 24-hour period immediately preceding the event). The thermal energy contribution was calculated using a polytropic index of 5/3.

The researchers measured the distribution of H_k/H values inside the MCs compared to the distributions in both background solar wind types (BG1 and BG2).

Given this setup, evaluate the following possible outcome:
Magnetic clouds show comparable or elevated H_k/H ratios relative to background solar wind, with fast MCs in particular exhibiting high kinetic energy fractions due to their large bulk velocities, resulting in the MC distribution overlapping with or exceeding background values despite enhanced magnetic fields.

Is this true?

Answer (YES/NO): NO